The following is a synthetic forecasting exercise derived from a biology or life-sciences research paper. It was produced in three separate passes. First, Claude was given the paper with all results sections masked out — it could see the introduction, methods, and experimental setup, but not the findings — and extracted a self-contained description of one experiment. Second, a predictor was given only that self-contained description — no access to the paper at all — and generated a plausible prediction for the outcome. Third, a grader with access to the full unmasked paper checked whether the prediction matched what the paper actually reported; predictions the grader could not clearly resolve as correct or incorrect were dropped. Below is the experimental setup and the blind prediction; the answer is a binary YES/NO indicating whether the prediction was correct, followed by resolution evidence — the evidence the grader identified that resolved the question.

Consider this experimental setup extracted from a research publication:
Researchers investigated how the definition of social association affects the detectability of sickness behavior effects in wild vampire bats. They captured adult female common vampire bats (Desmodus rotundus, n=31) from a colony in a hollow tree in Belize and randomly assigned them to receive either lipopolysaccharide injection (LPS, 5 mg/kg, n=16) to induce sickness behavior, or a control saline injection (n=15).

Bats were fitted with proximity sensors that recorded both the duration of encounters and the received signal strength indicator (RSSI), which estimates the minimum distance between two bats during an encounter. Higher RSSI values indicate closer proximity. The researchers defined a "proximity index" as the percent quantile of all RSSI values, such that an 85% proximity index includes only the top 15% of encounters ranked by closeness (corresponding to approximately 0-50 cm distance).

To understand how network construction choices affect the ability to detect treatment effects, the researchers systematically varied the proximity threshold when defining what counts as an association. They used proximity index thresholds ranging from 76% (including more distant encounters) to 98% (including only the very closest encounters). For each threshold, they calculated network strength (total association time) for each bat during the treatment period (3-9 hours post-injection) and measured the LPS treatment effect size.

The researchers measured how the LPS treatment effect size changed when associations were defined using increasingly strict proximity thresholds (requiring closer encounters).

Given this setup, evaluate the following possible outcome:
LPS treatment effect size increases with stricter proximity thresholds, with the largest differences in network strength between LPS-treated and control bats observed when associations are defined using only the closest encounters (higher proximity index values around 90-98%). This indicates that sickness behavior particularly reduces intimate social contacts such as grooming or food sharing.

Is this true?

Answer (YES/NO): NO